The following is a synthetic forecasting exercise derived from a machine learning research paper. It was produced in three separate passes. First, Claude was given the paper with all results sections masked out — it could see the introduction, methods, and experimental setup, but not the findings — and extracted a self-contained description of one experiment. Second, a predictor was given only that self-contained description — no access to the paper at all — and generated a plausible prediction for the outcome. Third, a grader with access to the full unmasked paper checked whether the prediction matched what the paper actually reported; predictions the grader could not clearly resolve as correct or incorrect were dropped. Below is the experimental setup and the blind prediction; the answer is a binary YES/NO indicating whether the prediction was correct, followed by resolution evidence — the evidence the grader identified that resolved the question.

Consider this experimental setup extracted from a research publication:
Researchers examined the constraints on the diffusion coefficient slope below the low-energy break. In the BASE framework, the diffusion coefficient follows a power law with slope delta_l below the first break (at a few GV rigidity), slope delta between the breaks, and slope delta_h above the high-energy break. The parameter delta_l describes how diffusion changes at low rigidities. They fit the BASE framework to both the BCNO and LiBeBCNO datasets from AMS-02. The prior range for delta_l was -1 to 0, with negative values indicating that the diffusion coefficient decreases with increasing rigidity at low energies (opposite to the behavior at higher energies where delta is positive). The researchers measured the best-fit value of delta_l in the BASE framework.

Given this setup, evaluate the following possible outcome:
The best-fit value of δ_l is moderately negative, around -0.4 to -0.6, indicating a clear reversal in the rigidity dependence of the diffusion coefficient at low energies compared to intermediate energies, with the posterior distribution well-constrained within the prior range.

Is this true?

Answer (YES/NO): NO